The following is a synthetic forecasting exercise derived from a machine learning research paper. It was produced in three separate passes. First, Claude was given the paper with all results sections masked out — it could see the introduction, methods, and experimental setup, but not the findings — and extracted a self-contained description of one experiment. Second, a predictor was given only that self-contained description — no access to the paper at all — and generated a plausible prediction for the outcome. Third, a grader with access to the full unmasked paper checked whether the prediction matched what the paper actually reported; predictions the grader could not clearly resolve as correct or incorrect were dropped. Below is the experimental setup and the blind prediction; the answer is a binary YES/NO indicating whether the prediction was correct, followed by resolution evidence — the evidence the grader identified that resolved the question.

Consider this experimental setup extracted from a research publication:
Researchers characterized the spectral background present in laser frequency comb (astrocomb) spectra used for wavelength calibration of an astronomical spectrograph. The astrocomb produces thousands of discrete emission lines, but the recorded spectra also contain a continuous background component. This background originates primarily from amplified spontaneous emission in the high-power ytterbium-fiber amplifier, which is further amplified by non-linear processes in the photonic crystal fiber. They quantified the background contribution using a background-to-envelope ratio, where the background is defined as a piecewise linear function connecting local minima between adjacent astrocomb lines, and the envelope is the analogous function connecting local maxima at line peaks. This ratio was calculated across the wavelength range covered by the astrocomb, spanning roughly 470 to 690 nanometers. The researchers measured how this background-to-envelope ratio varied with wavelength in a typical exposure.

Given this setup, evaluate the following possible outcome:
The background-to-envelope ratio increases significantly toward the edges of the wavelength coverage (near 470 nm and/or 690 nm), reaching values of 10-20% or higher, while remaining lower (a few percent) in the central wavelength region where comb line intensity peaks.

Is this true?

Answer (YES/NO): NO